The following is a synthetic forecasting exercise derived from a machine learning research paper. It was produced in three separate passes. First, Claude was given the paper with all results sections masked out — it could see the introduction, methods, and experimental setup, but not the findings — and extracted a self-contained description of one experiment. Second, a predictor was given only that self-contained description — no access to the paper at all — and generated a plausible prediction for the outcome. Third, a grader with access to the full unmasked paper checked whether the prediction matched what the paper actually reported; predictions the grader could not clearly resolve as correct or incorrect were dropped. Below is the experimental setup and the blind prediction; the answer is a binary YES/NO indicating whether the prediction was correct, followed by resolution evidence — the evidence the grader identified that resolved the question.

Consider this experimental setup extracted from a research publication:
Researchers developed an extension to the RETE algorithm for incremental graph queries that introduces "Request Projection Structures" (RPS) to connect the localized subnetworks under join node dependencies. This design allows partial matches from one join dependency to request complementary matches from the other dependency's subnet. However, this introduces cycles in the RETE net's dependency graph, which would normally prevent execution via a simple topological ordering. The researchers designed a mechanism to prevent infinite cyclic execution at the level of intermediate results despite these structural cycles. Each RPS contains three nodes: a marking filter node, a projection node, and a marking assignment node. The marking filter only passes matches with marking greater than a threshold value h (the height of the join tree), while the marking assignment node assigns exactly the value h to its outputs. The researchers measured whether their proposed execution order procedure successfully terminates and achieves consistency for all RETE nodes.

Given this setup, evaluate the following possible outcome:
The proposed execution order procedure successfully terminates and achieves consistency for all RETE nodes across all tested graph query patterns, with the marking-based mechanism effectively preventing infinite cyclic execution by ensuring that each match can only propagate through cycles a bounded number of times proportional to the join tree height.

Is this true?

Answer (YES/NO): YES